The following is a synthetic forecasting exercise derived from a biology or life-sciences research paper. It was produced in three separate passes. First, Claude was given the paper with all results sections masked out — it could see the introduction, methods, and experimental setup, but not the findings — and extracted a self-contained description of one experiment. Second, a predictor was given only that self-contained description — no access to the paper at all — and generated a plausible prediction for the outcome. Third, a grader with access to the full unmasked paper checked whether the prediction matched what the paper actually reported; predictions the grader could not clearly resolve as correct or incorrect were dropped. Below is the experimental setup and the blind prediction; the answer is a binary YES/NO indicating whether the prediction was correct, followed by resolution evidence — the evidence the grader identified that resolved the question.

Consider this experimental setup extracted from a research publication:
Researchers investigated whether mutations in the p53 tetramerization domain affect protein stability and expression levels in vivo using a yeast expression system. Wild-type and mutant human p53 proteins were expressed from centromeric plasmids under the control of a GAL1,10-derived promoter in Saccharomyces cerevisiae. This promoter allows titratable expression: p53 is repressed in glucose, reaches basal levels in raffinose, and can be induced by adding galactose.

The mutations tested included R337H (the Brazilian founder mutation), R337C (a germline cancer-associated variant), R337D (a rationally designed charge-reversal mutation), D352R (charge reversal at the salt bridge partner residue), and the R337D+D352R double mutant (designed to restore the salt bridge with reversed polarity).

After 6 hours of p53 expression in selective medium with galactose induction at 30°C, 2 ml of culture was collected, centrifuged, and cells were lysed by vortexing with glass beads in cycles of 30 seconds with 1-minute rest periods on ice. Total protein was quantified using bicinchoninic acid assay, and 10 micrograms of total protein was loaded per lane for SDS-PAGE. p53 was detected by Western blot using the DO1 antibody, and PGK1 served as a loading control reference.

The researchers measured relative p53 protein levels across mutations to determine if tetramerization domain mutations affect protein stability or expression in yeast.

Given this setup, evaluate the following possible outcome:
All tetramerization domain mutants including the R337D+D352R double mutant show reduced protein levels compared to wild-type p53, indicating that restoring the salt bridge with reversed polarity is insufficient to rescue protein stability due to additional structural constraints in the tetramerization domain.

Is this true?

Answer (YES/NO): NO